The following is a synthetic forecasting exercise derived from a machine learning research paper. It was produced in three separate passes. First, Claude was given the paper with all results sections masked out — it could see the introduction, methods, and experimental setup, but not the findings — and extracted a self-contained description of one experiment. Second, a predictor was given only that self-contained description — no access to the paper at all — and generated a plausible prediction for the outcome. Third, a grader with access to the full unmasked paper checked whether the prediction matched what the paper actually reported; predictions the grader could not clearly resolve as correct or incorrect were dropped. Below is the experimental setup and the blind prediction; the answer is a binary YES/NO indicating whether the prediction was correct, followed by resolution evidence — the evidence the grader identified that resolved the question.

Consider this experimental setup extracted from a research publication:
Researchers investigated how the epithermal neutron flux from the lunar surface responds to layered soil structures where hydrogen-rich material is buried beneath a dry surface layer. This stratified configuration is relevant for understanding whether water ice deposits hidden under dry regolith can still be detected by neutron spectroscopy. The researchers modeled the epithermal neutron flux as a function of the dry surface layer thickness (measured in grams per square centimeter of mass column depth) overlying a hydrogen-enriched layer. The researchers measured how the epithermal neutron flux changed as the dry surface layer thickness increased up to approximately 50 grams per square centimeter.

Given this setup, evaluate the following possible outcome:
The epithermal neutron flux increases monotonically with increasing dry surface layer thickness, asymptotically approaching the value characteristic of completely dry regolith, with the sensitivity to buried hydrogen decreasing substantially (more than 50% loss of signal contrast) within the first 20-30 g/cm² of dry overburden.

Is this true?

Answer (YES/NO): NO